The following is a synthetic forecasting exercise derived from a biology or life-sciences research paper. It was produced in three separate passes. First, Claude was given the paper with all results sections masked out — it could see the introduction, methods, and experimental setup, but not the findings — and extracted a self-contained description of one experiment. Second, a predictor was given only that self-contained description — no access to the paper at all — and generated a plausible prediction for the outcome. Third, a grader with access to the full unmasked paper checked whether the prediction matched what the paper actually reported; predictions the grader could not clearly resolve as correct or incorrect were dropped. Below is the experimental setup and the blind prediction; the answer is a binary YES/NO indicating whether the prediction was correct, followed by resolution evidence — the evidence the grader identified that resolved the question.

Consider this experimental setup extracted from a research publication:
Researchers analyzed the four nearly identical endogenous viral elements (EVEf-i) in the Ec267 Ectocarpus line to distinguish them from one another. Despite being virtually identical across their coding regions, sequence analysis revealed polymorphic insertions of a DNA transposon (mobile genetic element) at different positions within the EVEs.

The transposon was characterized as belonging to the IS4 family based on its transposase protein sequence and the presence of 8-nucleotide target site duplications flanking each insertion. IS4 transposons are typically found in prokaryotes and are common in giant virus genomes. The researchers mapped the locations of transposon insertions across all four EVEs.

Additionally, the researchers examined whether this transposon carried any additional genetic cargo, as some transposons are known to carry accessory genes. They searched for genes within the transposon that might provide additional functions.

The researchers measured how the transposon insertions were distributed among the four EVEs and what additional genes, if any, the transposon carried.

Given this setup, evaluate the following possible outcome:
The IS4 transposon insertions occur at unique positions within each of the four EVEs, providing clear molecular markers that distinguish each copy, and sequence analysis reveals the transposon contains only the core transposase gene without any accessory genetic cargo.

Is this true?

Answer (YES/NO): NO